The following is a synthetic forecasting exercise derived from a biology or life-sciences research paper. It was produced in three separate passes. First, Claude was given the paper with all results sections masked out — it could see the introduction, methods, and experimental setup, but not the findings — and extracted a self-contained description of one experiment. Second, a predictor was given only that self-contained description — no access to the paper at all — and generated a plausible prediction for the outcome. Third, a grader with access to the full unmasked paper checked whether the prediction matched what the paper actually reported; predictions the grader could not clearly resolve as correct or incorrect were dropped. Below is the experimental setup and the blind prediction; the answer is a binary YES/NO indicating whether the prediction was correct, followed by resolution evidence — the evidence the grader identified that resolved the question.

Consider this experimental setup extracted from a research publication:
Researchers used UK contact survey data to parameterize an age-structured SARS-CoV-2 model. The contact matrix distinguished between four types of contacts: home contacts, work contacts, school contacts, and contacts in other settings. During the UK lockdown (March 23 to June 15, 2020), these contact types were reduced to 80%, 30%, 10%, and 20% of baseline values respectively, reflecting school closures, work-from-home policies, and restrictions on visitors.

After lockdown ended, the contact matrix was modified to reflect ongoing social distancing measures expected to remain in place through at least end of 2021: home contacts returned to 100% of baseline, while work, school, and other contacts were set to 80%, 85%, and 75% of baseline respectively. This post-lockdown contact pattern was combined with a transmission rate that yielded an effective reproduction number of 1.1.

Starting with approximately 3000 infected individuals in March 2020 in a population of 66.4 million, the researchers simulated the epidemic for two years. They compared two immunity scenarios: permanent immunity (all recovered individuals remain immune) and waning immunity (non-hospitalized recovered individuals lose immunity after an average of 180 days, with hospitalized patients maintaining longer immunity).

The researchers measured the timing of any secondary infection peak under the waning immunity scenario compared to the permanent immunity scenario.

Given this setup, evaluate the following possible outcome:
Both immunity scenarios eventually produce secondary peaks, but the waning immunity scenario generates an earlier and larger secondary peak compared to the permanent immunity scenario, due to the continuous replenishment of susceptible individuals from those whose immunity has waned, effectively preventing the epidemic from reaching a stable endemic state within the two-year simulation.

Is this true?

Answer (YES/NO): NO